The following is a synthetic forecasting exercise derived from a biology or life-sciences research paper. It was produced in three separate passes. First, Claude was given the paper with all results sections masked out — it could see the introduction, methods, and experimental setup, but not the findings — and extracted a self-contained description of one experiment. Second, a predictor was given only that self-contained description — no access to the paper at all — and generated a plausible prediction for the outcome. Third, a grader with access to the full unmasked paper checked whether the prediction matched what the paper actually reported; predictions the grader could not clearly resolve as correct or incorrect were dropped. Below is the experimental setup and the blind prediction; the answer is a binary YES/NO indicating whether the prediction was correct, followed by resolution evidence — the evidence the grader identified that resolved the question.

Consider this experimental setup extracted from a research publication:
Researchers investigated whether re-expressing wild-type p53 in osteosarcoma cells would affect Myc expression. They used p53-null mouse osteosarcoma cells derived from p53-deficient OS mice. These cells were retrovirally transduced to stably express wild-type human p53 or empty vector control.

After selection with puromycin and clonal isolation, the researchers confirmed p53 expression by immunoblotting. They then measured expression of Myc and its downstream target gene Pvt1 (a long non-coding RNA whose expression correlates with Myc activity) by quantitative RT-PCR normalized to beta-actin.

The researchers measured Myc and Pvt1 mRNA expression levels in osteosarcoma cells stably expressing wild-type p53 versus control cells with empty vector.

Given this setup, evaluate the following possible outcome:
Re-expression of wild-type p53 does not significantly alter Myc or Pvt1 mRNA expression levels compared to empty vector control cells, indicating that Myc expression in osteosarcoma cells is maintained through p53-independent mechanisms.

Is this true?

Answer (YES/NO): NO